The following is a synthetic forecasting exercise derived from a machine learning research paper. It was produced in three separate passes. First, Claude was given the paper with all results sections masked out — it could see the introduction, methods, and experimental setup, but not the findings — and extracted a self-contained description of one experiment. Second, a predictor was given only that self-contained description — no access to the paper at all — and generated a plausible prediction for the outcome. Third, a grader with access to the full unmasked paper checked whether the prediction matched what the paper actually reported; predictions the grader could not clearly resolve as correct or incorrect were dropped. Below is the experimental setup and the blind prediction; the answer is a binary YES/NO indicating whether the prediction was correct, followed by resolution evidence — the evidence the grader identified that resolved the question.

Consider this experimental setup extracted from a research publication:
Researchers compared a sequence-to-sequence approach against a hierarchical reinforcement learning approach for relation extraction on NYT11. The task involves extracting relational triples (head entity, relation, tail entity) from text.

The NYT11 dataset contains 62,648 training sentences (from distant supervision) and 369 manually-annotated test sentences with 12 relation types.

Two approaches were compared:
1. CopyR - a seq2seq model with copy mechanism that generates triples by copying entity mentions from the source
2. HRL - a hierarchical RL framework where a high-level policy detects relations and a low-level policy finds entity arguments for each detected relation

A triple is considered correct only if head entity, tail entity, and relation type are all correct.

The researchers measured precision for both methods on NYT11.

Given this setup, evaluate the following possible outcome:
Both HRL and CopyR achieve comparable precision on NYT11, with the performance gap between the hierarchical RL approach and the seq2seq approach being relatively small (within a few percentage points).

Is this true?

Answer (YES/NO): NO